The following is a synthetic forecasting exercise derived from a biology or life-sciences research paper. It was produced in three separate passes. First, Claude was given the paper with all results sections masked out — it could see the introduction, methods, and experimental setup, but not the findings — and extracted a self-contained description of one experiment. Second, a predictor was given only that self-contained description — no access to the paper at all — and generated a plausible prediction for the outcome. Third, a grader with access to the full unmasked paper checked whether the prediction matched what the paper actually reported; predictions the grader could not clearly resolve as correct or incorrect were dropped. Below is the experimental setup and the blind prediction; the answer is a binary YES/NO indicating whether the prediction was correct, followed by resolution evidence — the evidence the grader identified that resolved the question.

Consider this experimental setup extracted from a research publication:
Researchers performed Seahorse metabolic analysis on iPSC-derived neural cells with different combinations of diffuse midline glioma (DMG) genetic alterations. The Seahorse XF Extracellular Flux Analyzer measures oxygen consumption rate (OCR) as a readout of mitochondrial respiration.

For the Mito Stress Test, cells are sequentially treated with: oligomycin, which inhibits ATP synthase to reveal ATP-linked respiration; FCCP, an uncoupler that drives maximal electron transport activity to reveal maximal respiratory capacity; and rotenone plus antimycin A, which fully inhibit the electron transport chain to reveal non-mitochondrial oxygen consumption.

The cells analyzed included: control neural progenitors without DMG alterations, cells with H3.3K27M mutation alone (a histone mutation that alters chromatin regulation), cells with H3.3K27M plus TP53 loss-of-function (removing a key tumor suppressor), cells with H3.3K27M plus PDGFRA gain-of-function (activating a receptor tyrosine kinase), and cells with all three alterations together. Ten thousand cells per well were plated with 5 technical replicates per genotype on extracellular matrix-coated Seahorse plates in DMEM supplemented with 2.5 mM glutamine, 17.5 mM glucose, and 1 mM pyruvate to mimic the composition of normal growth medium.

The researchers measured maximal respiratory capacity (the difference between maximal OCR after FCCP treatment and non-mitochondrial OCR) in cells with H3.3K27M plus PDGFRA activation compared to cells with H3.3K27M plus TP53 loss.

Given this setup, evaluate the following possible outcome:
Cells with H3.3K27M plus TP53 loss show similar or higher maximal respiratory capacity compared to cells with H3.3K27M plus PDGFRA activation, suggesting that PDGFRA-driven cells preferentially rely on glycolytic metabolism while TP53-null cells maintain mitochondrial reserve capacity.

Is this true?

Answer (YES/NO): NO